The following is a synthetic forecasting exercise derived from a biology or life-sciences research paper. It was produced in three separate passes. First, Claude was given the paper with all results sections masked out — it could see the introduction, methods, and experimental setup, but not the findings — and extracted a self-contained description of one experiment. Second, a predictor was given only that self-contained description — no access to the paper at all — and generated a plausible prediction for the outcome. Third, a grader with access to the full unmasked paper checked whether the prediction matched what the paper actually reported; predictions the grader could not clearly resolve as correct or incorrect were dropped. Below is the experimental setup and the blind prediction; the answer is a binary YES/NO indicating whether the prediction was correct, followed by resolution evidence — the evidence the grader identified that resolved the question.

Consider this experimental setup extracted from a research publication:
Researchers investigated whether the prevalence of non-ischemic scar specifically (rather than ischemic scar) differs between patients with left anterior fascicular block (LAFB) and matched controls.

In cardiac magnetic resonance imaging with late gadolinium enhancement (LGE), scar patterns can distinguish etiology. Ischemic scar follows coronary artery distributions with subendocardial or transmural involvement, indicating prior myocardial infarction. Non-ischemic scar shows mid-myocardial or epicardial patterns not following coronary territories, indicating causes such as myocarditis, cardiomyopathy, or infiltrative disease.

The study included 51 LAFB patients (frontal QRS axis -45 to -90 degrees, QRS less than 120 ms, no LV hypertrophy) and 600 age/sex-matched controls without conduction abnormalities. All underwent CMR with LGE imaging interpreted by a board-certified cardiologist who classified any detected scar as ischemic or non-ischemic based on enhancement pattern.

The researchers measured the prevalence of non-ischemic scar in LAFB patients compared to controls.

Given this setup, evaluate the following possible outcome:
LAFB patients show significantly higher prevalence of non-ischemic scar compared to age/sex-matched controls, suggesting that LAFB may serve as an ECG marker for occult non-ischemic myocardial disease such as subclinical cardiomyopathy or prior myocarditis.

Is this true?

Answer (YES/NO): YES